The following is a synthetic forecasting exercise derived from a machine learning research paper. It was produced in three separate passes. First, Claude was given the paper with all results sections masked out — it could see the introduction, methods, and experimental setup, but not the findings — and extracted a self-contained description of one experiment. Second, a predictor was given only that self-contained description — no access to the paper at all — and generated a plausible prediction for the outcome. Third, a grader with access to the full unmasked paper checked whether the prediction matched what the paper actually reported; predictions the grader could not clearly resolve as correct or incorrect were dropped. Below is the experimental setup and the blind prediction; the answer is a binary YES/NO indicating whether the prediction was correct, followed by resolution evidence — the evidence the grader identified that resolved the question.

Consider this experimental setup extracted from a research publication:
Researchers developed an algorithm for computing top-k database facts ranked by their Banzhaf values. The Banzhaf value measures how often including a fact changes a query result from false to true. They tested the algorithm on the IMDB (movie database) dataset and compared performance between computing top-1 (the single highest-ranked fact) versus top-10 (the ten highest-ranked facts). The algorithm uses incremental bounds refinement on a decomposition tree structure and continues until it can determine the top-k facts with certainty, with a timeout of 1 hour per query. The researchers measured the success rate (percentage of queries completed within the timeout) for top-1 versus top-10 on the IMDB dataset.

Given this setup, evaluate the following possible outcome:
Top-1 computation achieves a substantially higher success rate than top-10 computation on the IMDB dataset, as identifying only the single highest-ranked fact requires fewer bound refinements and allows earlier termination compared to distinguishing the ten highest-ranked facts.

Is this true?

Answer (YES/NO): NO